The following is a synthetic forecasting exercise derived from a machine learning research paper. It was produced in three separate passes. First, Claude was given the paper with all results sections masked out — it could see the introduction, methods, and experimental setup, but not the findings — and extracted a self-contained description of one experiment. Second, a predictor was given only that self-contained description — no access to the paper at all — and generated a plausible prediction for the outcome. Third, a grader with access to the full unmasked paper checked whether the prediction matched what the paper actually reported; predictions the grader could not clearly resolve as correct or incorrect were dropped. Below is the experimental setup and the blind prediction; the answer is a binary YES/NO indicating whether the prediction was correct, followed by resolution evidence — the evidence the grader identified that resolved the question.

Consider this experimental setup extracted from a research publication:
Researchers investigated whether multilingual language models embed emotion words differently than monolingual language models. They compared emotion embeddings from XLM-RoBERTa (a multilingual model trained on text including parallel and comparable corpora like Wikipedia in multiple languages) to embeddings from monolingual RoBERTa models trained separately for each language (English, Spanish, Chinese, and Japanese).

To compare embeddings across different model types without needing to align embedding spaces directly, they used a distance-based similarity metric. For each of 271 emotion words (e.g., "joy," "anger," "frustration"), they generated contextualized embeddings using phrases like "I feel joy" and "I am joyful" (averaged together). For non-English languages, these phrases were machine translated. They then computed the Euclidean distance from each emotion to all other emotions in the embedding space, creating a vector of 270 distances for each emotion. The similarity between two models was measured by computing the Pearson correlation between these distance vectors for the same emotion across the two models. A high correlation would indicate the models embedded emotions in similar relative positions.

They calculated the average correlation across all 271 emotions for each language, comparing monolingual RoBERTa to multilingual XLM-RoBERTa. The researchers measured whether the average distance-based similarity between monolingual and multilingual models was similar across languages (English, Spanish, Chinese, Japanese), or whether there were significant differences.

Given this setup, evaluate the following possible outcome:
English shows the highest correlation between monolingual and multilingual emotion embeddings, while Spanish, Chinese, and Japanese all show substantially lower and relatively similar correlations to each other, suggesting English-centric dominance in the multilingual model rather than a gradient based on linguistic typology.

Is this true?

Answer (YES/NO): YES